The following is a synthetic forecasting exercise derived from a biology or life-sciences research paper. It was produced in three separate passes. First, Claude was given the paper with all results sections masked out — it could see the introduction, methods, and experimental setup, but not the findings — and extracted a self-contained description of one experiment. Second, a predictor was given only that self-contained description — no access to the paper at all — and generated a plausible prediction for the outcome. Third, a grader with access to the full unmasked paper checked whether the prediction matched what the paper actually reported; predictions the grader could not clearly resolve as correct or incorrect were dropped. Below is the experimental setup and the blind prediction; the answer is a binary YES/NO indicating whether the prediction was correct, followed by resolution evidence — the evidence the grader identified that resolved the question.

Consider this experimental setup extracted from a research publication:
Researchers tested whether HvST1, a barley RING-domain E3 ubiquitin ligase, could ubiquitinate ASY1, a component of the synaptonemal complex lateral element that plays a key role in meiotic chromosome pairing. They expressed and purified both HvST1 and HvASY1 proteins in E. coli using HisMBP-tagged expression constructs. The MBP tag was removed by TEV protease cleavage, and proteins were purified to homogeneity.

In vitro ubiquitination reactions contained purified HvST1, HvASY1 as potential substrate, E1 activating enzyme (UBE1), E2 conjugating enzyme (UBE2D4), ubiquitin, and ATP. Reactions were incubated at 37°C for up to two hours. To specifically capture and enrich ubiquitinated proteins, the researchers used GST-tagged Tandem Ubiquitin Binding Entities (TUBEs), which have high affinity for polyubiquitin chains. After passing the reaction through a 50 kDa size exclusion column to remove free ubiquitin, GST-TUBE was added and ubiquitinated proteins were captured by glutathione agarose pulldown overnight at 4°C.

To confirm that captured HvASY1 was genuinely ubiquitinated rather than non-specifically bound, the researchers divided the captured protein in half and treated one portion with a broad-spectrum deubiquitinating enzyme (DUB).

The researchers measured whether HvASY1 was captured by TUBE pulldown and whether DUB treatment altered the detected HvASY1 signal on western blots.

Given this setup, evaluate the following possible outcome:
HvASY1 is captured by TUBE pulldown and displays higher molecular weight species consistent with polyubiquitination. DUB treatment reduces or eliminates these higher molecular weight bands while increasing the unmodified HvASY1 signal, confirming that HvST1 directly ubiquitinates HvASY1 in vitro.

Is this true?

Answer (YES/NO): YES